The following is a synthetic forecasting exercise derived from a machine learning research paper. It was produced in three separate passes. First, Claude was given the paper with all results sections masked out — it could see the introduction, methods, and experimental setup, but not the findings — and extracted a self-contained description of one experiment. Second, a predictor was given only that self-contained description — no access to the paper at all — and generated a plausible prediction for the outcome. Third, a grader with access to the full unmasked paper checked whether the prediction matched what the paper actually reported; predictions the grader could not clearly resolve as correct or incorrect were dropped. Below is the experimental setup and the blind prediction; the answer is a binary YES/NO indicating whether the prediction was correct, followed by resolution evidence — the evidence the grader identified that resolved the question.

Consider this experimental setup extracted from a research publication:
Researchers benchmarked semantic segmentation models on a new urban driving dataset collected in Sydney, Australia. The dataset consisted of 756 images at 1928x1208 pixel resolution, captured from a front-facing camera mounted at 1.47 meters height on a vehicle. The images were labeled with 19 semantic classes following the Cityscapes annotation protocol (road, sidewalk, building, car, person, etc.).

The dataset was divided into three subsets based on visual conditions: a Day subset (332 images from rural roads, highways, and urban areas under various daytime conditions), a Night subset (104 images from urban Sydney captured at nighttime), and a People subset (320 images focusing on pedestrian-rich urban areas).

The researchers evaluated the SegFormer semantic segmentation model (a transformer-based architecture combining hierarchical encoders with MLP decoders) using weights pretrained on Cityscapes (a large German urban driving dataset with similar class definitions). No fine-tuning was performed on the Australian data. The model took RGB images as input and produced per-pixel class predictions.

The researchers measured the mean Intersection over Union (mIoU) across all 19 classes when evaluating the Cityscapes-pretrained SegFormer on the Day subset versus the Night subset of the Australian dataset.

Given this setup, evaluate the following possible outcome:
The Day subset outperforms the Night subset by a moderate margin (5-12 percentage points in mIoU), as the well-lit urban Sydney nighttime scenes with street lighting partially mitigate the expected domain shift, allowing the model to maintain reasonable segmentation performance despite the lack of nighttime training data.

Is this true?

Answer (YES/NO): NO